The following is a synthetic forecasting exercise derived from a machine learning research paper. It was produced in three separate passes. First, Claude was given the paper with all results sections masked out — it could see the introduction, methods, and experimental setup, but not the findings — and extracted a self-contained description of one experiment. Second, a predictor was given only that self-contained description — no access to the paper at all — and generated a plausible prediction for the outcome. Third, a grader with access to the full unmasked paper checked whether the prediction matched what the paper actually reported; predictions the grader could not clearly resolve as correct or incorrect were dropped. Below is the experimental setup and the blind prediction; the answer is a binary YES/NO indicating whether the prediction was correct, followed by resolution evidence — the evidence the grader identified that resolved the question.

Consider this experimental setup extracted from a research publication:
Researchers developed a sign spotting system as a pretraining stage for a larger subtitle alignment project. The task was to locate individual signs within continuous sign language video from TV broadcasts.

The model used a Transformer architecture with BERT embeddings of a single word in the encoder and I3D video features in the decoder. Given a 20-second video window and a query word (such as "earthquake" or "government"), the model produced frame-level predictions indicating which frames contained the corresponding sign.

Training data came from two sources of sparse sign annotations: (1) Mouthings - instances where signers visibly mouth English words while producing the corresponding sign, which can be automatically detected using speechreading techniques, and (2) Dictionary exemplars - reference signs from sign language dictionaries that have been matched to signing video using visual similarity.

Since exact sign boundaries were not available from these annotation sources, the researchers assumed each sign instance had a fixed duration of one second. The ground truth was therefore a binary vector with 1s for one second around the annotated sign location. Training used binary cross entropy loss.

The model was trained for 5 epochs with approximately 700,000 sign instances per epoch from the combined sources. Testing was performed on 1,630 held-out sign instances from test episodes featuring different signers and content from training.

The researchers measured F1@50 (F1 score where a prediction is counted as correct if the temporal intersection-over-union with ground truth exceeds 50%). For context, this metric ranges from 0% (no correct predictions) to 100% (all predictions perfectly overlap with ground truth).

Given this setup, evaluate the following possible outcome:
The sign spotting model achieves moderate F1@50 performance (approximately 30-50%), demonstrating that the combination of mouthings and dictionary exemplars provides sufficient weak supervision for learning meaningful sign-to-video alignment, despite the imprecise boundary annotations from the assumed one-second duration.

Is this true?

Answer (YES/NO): YES